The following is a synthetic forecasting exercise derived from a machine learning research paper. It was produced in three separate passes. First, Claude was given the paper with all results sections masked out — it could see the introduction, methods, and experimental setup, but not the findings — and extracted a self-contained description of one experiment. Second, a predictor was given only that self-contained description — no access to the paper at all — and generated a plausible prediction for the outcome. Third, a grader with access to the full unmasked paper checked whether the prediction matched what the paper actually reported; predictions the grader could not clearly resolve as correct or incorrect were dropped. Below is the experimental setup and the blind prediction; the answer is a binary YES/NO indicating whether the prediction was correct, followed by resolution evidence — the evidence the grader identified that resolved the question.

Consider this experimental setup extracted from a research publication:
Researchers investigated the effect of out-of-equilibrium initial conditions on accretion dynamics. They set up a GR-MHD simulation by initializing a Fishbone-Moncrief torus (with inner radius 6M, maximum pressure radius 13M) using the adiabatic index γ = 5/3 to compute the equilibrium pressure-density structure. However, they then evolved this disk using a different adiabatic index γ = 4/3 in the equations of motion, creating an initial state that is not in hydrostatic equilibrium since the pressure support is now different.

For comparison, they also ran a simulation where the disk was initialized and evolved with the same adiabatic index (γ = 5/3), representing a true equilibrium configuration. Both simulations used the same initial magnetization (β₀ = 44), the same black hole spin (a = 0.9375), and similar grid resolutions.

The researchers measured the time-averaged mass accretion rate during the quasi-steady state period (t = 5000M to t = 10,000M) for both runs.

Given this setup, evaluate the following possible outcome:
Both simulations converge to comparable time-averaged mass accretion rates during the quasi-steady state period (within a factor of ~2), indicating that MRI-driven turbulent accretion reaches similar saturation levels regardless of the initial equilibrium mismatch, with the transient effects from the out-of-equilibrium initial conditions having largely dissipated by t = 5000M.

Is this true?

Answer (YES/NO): NO